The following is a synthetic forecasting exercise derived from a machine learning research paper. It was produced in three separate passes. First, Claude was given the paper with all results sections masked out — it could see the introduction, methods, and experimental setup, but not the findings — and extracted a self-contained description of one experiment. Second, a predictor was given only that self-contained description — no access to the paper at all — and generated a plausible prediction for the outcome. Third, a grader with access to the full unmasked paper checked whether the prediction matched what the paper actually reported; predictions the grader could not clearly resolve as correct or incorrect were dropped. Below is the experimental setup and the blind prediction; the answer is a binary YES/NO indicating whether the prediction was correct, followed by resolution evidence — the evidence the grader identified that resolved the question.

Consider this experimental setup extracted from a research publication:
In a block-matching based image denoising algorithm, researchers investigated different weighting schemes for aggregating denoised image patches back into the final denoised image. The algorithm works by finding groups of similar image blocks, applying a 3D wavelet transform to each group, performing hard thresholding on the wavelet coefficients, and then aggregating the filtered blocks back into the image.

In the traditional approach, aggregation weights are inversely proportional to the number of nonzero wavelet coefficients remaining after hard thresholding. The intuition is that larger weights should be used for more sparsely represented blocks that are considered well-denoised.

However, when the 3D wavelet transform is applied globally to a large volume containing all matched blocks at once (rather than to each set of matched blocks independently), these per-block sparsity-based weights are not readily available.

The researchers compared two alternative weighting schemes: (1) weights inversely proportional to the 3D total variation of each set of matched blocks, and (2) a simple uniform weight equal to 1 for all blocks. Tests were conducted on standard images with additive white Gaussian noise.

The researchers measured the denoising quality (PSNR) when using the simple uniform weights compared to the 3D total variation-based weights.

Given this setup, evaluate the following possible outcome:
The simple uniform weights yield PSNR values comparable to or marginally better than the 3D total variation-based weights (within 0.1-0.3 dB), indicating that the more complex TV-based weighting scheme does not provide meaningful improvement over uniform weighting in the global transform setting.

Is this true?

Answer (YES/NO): NO